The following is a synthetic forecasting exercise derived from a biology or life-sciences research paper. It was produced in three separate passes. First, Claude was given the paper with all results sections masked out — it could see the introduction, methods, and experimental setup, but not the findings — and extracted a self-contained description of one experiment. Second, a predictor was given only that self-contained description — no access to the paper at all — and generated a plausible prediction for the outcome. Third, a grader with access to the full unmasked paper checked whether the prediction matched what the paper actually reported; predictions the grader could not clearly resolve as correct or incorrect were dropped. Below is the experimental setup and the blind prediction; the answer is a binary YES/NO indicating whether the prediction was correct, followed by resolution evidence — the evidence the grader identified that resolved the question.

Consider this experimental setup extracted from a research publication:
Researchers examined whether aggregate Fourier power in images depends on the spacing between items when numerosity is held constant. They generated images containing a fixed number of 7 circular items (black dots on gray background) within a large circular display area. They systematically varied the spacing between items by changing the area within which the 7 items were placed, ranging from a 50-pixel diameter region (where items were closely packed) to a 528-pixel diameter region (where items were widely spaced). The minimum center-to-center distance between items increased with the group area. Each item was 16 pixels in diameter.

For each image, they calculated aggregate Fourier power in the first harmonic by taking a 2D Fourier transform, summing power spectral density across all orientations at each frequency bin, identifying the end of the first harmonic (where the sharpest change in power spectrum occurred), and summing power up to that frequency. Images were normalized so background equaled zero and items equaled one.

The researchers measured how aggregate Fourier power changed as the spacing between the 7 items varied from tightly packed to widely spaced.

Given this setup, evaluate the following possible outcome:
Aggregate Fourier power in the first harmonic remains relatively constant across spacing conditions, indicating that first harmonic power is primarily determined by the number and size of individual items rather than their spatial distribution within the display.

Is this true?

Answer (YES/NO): NO